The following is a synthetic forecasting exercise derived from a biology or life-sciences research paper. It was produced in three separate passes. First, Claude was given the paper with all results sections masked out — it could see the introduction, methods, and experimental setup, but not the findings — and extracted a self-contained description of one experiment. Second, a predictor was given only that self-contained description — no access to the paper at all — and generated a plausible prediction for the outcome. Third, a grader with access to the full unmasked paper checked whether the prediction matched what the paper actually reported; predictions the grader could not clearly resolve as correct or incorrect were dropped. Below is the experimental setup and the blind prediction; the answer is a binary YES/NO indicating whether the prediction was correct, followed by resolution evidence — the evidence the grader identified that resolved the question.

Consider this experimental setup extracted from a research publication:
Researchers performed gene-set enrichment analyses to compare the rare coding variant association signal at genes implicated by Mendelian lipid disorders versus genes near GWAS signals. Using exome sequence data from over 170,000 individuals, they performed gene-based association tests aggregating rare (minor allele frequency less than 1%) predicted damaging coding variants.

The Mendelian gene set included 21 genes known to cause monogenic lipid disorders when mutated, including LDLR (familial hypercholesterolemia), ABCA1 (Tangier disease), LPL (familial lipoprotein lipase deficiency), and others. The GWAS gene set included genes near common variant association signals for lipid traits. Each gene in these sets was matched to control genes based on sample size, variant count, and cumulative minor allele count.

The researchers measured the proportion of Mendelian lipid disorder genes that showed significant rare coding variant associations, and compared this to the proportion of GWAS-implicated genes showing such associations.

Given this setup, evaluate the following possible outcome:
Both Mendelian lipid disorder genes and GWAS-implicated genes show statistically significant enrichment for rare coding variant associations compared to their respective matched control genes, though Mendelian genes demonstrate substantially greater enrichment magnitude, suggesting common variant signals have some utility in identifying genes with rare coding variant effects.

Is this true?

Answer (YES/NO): NO